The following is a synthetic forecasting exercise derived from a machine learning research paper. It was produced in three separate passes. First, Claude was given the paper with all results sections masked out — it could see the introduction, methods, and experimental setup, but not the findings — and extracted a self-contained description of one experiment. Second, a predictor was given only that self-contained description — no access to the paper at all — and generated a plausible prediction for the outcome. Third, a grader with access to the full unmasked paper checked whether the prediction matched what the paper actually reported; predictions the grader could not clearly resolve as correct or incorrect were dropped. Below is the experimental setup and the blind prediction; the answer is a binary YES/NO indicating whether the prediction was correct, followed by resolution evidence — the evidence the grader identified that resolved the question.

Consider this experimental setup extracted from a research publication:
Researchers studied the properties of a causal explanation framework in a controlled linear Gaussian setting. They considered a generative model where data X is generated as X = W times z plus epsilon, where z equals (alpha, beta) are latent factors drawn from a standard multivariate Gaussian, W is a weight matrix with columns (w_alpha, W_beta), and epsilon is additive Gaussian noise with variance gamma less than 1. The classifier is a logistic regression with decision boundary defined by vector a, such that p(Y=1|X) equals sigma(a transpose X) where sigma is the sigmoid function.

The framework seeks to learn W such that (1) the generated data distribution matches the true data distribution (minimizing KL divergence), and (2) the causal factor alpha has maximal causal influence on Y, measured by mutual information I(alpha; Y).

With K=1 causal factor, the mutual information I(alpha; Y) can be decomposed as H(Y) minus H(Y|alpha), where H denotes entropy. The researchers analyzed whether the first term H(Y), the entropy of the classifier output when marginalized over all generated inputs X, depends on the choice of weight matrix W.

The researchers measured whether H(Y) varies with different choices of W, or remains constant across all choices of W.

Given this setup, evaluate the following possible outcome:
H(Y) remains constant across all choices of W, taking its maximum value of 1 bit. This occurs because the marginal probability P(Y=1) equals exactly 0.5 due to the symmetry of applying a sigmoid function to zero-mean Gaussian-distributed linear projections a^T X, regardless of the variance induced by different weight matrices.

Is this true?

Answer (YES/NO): YES